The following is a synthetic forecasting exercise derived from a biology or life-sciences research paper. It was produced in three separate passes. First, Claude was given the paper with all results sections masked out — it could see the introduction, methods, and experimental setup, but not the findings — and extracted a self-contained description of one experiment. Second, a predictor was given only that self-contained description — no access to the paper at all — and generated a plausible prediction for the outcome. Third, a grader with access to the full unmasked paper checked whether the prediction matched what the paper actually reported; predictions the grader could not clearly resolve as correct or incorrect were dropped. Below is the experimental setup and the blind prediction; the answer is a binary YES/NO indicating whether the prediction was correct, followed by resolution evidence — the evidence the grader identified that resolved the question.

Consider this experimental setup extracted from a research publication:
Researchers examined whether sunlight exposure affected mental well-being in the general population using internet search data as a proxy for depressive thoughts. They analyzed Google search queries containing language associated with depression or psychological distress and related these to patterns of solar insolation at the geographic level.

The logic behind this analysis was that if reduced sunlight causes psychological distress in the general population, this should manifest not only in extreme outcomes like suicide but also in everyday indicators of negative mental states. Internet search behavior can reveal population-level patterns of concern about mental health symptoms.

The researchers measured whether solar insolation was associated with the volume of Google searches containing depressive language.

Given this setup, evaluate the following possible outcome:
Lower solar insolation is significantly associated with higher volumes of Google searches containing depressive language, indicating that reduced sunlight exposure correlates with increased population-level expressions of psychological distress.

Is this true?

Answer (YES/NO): YES